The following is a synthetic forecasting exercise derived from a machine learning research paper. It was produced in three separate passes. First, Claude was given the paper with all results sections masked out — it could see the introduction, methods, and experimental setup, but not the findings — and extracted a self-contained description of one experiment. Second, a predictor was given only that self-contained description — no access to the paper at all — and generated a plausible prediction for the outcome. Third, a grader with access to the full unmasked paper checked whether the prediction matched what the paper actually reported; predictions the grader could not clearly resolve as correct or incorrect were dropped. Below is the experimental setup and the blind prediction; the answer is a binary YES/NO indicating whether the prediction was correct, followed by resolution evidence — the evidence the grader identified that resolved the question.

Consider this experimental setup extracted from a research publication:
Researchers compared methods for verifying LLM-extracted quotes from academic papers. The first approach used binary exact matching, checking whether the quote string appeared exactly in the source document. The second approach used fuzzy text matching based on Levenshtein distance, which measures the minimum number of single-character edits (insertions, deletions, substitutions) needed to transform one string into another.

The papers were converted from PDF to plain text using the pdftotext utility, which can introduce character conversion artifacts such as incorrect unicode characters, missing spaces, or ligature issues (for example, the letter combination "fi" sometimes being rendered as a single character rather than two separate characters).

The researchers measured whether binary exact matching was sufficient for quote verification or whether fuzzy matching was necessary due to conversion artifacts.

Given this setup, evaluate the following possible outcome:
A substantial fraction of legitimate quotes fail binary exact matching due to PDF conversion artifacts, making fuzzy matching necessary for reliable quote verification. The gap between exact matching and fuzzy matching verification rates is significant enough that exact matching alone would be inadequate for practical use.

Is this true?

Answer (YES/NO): YES